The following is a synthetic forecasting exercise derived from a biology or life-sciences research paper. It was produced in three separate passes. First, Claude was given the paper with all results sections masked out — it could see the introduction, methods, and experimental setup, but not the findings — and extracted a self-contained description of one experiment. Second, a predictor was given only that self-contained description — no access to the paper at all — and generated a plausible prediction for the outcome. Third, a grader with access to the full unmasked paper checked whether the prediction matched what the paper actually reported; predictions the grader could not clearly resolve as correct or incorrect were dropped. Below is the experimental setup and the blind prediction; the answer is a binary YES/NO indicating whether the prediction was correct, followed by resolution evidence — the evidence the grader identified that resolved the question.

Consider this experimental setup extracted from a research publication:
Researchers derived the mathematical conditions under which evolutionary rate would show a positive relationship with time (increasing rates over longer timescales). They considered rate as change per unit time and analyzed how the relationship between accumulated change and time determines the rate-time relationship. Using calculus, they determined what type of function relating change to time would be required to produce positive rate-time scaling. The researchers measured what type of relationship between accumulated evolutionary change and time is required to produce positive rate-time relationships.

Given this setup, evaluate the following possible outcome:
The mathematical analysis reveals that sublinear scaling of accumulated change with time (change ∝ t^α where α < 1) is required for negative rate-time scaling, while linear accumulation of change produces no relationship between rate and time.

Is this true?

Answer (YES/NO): NO